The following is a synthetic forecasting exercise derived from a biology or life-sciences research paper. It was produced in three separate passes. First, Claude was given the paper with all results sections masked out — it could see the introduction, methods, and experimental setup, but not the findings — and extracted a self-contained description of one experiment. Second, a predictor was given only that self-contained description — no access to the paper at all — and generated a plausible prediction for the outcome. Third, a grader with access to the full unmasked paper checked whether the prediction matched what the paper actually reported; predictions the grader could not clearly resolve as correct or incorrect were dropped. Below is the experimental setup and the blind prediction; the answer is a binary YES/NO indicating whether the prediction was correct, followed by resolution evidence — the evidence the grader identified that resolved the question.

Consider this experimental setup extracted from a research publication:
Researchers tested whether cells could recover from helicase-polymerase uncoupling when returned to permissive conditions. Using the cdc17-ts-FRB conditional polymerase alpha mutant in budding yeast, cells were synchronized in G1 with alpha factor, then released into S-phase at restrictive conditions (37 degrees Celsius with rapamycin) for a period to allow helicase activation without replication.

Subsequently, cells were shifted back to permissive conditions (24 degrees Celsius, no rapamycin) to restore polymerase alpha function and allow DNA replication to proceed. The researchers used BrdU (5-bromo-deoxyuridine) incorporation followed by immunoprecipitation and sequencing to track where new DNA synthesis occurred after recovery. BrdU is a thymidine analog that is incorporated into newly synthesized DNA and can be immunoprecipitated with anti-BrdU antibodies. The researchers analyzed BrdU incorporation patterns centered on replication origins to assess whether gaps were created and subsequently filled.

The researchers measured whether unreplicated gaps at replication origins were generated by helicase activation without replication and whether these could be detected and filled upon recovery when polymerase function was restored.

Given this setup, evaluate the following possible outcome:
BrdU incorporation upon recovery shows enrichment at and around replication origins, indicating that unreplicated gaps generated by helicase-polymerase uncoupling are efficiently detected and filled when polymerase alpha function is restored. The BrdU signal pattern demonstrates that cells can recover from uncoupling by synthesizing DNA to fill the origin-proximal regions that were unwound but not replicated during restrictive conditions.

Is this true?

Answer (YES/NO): NO